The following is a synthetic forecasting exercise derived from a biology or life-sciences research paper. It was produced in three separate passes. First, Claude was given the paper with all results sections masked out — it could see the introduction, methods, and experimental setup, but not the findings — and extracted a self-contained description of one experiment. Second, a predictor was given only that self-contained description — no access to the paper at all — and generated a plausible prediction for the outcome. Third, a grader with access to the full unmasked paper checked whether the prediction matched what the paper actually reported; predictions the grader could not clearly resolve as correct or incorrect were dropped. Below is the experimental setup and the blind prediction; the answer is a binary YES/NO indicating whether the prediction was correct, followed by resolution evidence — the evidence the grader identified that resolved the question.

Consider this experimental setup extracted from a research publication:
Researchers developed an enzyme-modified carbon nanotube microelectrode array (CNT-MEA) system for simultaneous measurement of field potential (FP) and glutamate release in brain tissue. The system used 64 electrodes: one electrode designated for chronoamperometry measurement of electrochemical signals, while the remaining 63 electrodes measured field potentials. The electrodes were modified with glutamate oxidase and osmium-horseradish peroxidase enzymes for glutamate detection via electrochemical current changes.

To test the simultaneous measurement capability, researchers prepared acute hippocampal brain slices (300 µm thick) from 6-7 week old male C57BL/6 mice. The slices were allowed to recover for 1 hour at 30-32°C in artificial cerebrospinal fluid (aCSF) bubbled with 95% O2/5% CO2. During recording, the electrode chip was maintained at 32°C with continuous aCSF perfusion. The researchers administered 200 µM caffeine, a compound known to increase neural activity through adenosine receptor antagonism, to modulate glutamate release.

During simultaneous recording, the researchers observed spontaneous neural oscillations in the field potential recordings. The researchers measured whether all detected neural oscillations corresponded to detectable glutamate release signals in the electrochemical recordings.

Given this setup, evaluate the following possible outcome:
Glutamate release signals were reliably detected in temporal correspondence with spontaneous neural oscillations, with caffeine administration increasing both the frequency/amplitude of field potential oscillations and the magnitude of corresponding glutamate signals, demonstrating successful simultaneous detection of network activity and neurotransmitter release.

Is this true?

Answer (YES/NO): NO